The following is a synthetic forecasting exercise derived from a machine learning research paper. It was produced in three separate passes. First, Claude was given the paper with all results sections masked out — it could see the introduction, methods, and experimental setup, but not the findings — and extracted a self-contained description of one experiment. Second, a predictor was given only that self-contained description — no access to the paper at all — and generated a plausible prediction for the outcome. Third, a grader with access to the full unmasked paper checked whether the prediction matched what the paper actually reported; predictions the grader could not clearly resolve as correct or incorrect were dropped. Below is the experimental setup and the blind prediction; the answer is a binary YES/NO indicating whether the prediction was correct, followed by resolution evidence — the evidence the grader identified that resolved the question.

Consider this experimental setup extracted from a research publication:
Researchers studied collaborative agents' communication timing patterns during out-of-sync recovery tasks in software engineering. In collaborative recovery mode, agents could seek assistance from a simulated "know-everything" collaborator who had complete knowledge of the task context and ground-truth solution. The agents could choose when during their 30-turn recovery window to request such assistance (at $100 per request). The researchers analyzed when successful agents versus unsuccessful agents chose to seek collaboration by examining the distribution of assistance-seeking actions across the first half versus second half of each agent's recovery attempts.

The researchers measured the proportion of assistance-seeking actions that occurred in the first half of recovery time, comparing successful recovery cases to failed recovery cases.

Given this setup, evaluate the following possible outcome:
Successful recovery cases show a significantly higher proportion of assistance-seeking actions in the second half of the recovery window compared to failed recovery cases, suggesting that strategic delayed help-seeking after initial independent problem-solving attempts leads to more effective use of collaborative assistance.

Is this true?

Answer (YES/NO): NO